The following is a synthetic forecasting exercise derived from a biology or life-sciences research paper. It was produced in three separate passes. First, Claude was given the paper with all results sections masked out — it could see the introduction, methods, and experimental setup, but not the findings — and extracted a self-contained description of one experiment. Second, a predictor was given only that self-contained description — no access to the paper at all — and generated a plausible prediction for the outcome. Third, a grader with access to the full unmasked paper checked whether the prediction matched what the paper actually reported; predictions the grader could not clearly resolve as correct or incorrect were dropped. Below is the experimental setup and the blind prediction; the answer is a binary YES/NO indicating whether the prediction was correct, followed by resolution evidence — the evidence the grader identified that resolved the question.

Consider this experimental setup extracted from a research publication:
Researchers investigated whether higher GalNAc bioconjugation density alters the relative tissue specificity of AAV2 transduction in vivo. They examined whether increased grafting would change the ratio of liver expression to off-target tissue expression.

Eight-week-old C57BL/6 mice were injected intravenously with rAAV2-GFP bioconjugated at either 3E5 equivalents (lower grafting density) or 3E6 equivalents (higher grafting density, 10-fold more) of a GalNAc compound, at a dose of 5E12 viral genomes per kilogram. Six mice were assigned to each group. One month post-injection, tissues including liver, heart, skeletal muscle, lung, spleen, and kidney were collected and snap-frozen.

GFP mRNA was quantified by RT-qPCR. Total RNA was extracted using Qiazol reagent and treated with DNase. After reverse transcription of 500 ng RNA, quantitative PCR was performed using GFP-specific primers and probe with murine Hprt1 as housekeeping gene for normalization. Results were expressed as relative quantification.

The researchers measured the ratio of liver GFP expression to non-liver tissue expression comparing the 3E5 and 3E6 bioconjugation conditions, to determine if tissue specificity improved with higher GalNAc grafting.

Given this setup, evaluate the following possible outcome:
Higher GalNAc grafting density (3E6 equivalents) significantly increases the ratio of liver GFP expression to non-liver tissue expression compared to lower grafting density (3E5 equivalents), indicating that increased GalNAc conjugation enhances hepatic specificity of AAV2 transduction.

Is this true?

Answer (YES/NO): NO